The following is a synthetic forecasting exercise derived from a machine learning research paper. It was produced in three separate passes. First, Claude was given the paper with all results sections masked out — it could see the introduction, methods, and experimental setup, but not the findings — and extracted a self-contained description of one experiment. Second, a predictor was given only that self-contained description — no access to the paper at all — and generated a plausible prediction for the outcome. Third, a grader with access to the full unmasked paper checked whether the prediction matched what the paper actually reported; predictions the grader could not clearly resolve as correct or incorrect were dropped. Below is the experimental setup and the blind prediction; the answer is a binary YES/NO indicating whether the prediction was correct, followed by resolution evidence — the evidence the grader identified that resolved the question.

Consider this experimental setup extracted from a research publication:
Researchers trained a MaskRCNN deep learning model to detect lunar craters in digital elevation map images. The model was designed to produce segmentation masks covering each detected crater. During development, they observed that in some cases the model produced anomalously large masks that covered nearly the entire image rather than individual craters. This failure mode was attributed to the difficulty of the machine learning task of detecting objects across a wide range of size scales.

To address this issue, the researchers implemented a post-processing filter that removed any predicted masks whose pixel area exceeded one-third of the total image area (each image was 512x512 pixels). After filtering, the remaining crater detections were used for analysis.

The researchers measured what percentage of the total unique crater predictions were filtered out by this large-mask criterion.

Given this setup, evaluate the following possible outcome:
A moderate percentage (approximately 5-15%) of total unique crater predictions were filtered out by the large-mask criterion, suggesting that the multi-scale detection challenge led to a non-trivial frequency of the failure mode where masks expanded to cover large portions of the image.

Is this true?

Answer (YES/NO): NO